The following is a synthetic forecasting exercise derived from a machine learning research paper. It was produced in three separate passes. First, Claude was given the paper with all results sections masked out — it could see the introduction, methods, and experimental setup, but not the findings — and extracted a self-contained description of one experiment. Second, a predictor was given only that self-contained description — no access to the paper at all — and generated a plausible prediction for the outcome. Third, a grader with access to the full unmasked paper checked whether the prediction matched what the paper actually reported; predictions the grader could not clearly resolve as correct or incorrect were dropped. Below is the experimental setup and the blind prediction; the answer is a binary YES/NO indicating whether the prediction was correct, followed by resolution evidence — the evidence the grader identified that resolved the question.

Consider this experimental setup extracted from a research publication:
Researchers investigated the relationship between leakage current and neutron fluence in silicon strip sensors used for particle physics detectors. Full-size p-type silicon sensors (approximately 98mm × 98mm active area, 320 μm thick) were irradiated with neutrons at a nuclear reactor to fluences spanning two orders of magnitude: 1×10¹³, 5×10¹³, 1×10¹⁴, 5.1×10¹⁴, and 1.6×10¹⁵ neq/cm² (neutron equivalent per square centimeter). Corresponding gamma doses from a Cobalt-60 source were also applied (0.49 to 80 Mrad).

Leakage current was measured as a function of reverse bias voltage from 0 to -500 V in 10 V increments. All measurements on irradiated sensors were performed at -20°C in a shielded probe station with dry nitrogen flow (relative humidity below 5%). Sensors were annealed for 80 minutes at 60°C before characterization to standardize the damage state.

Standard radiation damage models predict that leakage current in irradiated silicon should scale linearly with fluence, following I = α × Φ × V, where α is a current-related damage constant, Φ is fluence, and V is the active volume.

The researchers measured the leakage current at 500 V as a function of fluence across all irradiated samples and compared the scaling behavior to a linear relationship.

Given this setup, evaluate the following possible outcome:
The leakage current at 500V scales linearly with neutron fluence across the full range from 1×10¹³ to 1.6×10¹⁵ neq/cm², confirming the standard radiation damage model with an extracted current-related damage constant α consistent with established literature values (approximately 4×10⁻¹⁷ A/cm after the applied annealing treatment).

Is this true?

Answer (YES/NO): NO